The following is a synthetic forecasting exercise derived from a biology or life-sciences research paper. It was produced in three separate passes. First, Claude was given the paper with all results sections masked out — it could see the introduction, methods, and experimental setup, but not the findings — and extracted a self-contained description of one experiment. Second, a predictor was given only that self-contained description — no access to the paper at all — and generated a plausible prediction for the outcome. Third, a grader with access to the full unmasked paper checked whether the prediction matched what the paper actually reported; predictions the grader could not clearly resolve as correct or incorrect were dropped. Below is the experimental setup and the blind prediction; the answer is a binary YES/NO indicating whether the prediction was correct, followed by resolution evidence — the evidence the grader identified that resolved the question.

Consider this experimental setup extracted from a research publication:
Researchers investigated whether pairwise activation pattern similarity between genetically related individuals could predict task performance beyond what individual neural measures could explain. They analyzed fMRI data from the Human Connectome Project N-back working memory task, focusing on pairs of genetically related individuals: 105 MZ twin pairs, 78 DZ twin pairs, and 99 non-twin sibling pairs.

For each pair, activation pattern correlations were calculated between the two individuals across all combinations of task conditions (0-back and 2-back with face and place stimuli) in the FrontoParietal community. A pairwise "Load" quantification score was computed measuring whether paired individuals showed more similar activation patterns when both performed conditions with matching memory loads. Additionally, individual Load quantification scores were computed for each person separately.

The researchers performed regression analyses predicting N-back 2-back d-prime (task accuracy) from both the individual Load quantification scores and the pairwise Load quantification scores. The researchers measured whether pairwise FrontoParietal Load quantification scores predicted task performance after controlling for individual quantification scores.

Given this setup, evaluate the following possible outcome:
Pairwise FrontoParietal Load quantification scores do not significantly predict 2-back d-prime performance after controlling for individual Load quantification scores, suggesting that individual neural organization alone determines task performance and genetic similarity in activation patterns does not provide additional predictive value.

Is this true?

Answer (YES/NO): NO